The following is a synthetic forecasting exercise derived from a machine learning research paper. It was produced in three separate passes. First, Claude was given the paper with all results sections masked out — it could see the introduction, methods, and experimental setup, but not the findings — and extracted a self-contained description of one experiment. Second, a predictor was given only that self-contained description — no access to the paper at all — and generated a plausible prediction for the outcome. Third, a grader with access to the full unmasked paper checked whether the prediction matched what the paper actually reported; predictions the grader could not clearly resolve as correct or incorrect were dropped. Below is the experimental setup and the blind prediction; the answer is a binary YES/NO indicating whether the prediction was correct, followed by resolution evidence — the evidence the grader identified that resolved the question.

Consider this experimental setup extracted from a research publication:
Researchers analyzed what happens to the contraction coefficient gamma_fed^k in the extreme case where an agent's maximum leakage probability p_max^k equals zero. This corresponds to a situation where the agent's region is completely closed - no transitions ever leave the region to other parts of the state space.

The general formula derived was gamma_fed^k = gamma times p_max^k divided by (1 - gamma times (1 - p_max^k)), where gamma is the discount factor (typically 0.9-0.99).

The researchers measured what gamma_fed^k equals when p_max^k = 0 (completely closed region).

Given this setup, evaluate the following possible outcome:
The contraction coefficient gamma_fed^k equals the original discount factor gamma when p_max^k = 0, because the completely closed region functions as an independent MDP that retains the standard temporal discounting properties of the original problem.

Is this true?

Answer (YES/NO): NO